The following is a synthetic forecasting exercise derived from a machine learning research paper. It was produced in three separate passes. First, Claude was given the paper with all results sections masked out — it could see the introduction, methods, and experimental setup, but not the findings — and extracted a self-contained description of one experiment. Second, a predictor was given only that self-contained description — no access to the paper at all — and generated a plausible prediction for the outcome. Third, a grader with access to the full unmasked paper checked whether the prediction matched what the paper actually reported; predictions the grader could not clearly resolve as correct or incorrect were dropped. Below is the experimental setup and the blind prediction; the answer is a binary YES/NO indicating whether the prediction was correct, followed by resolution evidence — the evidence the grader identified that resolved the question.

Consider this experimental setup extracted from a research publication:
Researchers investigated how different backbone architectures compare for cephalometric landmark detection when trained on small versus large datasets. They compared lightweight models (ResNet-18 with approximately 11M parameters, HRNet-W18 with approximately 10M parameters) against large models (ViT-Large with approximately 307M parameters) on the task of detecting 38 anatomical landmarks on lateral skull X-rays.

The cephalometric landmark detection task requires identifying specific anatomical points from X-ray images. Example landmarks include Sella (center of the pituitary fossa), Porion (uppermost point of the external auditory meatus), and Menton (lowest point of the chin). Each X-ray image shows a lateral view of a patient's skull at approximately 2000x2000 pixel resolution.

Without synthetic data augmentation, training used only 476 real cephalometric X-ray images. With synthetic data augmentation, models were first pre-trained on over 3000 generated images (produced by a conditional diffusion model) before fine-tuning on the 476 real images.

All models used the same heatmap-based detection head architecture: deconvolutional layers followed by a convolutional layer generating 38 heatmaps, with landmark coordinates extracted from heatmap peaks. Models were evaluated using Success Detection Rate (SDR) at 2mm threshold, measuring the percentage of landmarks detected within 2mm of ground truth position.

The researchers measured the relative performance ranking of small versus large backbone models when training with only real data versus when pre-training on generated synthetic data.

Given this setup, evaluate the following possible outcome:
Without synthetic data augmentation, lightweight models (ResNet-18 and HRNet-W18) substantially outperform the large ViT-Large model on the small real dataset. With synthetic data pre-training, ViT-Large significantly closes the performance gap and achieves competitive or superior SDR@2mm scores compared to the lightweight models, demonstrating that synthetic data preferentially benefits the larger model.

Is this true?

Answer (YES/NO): NO